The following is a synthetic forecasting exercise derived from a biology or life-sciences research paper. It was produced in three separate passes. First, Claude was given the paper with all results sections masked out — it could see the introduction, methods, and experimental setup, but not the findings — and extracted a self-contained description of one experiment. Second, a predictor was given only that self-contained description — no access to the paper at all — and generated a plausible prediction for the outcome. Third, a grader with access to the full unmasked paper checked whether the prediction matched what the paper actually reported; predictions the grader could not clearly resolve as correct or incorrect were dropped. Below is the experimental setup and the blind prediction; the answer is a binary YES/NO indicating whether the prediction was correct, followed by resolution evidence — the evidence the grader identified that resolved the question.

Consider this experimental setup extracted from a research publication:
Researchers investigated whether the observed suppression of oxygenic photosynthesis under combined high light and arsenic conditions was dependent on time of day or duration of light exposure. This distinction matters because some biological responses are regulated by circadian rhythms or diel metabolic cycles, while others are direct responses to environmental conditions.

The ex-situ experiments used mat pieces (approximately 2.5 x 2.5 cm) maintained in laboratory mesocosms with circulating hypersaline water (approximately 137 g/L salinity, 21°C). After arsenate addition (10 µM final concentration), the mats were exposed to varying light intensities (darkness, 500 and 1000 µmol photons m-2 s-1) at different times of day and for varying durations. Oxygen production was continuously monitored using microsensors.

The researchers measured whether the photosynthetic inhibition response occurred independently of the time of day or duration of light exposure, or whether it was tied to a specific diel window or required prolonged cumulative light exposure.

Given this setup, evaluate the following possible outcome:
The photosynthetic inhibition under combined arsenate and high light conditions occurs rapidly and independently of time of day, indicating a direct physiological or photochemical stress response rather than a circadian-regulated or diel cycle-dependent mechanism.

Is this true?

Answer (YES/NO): YES